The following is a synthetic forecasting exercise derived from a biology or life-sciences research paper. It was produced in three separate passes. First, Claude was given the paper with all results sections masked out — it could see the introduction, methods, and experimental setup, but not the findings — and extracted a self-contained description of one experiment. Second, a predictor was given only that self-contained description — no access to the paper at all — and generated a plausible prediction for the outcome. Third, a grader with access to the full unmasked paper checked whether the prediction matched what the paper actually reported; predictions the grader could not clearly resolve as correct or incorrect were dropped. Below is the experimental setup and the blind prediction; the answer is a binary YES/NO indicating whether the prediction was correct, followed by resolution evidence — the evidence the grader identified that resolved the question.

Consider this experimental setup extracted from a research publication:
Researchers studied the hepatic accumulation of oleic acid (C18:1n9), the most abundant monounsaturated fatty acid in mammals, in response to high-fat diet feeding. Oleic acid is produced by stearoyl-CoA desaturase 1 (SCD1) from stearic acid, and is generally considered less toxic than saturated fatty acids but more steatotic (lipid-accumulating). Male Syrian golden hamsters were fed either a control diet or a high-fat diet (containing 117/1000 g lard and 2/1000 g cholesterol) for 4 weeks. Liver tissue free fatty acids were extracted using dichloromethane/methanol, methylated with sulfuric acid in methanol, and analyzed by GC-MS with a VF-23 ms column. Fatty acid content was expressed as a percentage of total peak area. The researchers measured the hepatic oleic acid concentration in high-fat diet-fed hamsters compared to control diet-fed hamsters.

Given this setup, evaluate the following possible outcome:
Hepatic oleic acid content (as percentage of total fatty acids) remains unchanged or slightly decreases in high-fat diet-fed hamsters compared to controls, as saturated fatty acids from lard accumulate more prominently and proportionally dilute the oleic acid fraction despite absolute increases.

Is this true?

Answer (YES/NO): NO